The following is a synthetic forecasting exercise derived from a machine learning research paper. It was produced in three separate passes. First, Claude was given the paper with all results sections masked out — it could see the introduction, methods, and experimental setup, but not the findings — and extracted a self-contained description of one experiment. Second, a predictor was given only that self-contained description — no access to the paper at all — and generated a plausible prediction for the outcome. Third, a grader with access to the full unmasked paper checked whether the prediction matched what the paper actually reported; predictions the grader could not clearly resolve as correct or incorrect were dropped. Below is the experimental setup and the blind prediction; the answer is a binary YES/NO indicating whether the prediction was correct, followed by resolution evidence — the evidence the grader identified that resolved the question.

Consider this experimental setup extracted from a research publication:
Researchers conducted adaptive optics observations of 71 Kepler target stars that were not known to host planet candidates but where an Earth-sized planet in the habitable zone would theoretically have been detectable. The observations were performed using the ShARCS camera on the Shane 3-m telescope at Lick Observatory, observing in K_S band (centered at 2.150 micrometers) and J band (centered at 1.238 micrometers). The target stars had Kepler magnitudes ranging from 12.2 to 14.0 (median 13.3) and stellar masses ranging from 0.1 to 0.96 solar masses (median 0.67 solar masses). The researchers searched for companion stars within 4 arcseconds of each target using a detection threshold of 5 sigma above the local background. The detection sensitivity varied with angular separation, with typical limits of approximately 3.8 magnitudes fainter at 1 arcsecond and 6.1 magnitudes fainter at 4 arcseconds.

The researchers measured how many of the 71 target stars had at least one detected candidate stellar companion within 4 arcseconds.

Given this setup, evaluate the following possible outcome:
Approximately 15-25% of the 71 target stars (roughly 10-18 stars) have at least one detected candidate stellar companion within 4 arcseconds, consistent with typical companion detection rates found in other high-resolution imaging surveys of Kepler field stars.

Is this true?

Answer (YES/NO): YES